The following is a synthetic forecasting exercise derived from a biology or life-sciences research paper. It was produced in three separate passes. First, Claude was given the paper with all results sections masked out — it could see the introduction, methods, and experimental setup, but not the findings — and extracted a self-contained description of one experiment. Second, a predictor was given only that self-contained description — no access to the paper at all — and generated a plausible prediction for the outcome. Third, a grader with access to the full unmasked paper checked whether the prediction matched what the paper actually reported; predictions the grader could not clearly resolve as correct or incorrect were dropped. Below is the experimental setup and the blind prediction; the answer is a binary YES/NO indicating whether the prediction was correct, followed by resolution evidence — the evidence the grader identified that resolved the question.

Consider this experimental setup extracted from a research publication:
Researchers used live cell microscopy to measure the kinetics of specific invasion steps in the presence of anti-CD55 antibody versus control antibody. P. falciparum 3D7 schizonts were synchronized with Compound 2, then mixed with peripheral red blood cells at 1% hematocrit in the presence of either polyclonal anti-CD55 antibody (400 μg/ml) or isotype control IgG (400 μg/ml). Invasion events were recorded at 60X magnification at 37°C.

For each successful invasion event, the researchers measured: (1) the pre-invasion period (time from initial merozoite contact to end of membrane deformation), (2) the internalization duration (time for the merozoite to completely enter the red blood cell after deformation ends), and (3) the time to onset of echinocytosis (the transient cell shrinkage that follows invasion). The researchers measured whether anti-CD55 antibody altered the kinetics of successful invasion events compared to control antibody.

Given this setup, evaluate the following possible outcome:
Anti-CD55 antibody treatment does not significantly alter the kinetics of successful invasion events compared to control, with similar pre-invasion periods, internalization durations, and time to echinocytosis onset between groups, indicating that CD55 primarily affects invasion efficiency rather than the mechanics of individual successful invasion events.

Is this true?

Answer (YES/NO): YES